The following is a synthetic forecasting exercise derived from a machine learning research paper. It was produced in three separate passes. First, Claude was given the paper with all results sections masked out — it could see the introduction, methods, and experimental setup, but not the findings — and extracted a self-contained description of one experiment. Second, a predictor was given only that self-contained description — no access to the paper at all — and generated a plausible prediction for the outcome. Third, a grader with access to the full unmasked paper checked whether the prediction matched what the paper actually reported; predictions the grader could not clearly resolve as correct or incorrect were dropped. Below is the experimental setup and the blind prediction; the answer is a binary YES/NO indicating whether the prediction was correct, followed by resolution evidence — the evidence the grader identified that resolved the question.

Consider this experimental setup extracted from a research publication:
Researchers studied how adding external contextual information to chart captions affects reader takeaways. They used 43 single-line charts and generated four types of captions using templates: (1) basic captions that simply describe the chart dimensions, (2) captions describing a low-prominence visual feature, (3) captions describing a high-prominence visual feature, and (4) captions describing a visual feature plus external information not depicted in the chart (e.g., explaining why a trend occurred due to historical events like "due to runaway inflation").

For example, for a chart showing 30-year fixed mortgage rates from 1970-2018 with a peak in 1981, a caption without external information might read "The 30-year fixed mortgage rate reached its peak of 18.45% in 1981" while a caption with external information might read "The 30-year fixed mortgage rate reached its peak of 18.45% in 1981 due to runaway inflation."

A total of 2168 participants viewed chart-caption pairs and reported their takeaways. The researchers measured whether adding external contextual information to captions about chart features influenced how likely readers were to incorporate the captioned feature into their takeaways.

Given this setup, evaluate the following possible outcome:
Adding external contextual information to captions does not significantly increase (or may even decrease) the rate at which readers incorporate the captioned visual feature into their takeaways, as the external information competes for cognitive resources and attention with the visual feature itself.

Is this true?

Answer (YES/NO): NO